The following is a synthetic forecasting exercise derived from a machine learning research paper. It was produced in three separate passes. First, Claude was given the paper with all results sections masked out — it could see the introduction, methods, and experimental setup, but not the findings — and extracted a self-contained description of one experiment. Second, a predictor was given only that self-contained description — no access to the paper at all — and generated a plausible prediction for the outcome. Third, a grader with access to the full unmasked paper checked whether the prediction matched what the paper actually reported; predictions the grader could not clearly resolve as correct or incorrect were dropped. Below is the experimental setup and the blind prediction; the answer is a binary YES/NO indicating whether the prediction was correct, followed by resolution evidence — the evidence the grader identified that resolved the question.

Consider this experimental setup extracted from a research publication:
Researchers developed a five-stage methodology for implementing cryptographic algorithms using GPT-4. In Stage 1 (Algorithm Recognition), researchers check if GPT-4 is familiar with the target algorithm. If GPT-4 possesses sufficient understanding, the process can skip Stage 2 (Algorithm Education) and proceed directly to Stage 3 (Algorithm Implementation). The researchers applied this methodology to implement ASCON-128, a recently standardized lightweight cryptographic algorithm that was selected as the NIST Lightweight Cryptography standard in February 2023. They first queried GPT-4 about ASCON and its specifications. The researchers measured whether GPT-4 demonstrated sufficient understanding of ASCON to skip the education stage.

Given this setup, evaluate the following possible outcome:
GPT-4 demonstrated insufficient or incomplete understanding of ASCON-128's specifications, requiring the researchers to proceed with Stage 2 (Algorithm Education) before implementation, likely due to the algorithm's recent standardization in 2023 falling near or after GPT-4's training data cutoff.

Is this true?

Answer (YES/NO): NO